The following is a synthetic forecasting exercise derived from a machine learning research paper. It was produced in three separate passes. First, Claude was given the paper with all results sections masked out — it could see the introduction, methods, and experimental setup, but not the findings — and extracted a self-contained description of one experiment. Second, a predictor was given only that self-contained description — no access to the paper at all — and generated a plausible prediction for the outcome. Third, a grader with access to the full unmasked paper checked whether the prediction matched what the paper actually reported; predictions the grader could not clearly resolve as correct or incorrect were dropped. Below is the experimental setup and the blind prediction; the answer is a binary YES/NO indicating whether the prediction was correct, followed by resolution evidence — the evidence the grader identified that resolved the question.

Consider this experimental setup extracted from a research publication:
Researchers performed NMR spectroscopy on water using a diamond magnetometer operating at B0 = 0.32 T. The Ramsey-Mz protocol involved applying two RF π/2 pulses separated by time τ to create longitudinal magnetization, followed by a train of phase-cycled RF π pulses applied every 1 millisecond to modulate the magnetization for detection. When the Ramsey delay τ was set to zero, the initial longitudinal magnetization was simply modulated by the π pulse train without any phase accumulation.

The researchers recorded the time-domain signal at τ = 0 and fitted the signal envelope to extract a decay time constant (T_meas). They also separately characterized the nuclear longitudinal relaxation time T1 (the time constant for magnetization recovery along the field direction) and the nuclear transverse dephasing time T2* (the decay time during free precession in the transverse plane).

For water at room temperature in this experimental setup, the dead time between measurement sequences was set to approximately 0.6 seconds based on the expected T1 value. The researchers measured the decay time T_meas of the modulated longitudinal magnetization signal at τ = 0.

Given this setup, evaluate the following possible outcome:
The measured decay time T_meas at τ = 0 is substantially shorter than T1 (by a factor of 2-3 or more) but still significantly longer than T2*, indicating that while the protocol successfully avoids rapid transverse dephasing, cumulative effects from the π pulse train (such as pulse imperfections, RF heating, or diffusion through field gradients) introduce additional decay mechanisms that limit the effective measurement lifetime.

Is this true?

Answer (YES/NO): YES